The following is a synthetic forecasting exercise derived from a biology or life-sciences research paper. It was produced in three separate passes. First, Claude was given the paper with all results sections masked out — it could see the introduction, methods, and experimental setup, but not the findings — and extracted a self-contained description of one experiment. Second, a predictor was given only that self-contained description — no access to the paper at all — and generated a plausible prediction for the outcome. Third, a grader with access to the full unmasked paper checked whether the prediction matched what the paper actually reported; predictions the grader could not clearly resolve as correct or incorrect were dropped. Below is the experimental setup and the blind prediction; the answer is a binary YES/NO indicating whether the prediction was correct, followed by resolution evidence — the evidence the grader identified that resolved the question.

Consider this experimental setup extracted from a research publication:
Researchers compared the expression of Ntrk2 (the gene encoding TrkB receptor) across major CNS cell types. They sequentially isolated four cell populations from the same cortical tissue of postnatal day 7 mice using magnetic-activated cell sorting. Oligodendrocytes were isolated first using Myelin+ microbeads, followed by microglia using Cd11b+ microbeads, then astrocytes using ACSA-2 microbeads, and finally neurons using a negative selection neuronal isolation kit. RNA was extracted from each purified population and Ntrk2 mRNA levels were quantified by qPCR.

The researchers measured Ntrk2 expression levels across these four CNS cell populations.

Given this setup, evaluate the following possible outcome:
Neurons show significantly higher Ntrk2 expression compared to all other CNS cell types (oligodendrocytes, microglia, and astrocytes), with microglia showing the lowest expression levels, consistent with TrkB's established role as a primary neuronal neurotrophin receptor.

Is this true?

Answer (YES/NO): NO